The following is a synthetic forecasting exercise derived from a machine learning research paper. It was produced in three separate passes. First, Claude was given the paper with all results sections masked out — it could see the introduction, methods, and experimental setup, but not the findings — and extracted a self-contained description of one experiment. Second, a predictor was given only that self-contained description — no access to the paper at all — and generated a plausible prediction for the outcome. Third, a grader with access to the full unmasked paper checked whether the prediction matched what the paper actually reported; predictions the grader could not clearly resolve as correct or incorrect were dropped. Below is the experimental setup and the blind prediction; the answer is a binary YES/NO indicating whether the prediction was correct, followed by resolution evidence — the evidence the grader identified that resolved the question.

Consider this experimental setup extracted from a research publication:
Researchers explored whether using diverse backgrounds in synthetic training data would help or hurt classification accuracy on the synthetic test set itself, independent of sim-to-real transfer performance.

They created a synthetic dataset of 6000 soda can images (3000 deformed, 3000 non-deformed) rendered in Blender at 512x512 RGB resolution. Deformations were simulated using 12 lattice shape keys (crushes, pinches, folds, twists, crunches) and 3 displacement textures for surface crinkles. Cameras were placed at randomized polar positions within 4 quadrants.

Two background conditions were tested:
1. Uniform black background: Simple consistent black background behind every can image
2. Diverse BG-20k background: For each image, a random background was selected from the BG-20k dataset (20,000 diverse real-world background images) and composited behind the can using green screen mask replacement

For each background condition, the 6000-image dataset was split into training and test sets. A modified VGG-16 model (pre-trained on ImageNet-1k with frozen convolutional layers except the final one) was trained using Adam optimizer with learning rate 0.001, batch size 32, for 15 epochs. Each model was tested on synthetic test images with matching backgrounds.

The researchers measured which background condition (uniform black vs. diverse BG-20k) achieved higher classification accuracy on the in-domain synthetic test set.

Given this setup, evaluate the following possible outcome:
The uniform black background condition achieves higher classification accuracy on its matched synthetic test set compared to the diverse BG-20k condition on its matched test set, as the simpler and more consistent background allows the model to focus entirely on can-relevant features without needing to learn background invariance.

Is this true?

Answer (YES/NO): YES